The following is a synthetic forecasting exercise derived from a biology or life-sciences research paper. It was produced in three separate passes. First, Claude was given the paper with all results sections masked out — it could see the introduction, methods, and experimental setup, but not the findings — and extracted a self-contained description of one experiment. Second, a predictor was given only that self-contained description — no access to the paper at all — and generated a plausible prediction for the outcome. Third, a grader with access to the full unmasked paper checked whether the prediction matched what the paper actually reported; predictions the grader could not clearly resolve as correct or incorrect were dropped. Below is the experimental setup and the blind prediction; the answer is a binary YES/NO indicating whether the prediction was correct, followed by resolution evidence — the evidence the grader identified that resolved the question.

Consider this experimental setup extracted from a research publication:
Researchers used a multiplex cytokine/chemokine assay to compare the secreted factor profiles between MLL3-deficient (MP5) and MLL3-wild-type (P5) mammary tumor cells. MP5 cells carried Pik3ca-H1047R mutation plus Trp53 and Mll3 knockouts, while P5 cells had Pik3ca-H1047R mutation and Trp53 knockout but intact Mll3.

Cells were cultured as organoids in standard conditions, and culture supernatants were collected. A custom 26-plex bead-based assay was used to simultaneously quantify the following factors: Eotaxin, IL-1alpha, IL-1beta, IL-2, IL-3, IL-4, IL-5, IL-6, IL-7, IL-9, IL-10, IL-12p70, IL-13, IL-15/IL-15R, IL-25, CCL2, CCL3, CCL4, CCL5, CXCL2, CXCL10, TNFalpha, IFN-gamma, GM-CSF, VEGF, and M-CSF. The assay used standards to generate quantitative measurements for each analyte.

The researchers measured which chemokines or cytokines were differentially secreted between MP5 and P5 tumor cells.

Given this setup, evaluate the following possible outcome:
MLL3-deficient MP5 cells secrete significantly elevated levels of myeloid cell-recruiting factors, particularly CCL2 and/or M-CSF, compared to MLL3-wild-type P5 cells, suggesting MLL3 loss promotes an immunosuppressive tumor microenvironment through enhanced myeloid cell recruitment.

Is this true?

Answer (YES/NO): NO